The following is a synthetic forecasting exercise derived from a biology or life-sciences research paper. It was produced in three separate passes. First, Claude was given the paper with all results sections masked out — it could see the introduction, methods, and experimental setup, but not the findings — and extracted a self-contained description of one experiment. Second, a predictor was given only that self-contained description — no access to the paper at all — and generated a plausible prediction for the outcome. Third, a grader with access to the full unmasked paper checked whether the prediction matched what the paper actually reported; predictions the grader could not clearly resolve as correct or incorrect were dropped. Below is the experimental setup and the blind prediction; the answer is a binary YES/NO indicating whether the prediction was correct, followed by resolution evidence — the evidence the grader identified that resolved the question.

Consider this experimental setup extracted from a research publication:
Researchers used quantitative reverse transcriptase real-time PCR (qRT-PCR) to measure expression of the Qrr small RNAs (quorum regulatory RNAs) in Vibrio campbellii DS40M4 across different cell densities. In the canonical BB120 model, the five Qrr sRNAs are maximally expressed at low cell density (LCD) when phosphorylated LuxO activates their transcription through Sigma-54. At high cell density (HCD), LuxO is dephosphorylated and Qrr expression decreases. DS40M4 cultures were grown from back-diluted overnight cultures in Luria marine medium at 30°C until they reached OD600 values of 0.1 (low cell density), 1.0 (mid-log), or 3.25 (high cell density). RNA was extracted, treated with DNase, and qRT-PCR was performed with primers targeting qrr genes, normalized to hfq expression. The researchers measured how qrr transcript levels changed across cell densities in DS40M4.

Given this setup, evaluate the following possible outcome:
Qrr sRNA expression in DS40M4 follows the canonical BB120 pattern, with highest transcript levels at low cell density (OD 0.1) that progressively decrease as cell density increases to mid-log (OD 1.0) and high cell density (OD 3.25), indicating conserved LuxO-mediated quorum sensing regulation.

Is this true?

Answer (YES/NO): NO